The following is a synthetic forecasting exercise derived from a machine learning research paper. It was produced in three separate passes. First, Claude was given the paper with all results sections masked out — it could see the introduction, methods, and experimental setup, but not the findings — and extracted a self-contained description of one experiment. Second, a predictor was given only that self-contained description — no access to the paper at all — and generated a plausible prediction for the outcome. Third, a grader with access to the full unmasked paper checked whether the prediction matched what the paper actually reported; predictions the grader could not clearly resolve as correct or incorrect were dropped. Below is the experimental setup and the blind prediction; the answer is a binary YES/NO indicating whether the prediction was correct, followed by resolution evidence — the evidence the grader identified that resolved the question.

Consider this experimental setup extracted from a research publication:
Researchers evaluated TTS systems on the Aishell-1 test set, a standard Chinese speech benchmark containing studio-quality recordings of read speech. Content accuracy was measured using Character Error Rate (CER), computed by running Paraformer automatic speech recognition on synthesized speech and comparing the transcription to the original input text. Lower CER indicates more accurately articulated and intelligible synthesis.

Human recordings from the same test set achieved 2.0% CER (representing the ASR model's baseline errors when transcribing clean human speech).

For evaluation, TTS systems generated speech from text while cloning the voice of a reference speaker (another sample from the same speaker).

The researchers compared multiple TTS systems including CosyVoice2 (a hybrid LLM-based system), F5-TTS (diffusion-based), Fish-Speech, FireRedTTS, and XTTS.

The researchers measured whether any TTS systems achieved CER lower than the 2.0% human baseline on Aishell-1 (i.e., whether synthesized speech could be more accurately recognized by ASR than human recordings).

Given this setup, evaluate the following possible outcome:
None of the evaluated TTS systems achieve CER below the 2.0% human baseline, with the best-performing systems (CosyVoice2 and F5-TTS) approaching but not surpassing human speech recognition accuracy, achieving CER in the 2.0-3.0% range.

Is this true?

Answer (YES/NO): NO